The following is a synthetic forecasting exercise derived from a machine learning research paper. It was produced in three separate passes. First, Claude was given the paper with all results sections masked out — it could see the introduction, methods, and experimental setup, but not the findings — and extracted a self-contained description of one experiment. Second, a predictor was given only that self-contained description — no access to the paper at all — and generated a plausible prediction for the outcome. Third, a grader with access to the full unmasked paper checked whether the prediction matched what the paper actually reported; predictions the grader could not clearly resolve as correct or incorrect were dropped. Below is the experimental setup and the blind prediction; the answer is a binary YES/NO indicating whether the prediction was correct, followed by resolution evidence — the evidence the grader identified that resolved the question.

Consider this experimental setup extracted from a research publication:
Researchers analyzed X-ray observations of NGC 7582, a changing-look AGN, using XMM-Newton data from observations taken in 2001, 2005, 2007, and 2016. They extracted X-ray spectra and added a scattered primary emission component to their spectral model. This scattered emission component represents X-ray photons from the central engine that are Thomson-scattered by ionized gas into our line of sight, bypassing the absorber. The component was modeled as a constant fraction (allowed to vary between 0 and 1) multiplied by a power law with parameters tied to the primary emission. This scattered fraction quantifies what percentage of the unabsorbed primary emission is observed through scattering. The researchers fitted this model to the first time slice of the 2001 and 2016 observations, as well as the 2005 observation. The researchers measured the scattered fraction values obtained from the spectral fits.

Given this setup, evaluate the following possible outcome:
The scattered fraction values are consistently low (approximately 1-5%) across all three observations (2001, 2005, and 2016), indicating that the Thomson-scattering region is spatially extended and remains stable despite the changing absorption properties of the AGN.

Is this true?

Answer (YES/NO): YES